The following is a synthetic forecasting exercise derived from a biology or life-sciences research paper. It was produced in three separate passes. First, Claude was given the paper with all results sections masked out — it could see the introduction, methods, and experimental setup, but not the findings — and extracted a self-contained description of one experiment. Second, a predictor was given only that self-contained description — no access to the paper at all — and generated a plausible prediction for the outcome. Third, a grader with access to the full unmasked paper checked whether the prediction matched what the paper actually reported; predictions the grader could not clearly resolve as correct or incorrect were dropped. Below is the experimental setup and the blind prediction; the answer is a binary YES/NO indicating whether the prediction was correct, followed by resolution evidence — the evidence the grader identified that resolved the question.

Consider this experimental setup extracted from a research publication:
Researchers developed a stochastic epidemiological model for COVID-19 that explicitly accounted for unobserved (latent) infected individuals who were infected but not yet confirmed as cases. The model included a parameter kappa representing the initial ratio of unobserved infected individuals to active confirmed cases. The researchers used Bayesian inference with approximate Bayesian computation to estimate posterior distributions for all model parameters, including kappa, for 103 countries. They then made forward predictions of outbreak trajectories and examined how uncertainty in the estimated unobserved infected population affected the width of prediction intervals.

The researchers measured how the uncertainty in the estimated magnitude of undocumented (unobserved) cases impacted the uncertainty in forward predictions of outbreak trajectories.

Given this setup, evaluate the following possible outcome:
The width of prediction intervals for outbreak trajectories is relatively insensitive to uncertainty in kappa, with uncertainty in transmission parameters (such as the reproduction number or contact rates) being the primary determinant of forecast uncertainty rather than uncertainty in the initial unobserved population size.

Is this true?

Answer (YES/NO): NO